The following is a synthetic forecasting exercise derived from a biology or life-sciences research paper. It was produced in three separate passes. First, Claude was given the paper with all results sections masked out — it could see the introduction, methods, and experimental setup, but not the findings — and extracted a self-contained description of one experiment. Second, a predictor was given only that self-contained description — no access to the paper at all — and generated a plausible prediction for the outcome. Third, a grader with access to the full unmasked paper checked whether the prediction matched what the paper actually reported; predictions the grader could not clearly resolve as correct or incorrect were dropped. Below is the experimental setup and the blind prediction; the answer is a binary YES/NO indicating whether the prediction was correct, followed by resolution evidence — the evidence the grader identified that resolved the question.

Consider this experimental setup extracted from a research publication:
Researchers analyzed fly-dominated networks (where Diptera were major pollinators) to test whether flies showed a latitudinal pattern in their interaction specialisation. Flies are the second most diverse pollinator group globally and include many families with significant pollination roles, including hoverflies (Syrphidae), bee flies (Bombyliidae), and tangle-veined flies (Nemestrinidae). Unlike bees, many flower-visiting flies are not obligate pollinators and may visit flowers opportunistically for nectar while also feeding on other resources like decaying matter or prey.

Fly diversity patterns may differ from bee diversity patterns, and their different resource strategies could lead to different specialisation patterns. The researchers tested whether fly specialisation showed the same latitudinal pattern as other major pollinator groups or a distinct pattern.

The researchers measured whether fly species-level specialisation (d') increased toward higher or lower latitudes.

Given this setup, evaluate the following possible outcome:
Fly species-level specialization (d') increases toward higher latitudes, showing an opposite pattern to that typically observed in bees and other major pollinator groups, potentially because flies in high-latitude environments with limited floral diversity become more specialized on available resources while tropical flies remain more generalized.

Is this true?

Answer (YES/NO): NO